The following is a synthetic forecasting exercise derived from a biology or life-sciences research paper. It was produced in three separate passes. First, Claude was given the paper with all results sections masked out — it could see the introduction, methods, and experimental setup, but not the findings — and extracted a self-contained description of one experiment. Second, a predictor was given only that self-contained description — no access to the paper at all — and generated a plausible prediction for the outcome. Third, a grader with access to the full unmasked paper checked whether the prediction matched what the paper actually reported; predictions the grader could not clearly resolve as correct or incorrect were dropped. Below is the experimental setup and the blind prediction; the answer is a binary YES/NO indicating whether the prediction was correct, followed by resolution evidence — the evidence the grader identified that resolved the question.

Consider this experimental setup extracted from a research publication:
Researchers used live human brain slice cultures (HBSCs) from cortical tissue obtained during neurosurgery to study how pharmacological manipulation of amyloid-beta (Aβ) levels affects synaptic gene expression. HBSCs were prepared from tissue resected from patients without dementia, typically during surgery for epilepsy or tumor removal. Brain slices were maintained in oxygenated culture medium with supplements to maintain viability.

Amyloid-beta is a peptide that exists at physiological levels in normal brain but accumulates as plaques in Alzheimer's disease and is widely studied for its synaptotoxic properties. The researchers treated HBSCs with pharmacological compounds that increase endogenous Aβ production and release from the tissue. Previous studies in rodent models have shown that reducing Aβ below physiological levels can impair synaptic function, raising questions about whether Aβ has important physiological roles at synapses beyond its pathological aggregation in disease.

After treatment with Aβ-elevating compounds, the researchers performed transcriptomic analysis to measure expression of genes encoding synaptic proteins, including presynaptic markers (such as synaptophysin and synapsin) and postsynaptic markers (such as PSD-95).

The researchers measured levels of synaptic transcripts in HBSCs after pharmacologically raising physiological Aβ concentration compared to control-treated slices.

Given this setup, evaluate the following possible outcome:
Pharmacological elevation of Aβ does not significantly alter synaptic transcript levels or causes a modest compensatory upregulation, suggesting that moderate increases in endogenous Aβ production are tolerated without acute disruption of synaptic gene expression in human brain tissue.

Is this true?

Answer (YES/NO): NO